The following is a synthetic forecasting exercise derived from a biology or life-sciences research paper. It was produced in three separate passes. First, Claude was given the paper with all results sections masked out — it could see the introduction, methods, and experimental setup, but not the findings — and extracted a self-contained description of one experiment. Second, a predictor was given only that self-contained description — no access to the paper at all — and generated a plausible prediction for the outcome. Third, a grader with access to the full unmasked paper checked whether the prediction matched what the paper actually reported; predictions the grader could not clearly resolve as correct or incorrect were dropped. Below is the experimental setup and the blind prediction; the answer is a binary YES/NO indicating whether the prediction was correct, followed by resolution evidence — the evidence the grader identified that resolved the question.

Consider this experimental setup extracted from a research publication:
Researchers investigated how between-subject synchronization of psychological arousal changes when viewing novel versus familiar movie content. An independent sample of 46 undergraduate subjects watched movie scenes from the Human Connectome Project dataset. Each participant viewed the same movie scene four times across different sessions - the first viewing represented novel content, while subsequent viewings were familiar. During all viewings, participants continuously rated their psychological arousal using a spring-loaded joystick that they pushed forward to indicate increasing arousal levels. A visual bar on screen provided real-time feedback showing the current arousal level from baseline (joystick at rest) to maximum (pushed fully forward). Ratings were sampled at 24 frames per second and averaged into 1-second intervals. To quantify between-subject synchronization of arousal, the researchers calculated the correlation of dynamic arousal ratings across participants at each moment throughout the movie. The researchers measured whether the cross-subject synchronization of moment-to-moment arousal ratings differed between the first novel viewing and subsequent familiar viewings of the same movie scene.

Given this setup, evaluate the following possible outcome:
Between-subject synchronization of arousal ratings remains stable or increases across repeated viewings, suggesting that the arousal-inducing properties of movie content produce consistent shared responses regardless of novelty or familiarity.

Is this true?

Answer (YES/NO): NO